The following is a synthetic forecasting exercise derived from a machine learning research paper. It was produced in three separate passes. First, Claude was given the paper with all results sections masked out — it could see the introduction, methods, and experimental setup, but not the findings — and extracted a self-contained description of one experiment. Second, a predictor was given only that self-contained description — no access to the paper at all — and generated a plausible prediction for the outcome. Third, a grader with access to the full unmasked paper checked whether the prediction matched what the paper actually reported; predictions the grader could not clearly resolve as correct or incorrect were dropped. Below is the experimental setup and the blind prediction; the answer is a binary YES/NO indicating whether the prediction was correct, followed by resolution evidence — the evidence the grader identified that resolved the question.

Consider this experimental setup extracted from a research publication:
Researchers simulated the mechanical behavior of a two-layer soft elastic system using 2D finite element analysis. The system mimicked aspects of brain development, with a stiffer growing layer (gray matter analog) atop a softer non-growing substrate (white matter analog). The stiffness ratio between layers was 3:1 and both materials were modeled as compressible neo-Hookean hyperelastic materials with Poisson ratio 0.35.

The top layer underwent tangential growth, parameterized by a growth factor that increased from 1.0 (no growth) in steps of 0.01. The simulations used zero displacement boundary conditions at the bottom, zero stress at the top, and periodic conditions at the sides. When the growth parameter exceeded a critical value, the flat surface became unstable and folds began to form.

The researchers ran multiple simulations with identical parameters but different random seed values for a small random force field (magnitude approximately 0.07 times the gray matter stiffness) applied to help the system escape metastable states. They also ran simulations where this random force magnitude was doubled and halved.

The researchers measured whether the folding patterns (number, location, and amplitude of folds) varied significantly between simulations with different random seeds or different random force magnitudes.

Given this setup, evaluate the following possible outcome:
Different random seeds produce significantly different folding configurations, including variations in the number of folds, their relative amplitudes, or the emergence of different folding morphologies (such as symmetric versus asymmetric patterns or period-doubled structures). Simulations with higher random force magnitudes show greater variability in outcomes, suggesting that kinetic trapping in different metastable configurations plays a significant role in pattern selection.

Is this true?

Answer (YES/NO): NO